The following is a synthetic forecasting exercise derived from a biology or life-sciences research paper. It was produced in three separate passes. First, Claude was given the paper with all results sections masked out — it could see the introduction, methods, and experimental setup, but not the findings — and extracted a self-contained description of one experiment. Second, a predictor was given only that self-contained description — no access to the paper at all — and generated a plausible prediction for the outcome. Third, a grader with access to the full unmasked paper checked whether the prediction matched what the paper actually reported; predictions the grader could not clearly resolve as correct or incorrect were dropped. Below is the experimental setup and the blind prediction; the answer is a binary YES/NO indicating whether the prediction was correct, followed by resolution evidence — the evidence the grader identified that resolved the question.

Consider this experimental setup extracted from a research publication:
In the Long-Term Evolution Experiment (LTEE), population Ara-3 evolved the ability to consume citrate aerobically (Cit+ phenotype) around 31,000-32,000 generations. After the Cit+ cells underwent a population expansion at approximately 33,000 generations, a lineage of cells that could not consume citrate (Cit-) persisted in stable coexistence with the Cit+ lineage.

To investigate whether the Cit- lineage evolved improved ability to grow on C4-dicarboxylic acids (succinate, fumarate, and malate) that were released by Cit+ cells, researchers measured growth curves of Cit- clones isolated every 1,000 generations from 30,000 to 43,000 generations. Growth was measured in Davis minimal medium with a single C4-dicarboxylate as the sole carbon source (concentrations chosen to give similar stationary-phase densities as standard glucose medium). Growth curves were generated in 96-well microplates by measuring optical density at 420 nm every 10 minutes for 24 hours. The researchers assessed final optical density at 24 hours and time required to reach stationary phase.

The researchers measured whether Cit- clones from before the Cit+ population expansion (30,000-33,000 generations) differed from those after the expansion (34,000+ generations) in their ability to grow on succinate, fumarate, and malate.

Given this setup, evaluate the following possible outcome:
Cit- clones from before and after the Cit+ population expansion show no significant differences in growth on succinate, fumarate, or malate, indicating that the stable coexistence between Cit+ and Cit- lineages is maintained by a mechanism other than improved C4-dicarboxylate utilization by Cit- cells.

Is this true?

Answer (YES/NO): NO